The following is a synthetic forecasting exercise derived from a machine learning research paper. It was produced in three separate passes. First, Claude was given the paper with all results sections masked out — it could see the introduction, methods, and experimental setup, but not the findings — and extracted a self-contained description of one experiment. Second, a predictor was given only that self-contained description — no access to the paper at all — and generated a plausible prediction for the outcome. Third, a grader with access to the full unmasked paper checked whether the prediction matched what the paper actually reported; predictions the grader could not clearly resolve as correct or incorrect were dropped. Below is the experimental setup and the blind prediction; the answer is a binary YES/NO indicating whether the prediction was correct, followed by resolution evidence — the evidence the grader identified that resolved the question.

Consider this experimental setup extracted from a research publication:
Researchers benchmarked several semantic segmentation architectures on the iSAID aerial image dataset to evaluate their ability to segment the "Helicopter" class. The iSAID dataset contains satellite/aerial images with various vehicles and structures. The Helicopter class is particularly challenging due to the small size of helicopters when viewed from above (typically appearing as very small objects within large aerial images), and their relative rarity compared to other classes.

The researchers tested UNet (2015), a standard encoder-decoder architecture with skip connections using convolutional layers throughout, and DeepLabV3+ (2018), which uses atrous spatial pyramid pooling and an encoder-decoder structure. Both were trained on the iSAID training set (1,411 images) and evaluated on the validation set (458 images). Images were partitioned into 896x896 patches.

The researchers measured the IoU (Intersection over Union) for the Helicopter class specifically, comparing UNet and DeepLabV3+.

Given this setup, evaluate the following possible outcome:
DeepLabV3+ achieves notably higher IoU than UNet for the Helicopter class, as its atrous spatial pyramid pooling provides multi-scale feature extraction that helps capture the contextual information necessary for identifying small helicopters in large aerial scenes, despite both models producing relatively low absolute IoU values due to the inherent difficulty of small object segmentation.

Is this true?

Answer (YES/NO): NO